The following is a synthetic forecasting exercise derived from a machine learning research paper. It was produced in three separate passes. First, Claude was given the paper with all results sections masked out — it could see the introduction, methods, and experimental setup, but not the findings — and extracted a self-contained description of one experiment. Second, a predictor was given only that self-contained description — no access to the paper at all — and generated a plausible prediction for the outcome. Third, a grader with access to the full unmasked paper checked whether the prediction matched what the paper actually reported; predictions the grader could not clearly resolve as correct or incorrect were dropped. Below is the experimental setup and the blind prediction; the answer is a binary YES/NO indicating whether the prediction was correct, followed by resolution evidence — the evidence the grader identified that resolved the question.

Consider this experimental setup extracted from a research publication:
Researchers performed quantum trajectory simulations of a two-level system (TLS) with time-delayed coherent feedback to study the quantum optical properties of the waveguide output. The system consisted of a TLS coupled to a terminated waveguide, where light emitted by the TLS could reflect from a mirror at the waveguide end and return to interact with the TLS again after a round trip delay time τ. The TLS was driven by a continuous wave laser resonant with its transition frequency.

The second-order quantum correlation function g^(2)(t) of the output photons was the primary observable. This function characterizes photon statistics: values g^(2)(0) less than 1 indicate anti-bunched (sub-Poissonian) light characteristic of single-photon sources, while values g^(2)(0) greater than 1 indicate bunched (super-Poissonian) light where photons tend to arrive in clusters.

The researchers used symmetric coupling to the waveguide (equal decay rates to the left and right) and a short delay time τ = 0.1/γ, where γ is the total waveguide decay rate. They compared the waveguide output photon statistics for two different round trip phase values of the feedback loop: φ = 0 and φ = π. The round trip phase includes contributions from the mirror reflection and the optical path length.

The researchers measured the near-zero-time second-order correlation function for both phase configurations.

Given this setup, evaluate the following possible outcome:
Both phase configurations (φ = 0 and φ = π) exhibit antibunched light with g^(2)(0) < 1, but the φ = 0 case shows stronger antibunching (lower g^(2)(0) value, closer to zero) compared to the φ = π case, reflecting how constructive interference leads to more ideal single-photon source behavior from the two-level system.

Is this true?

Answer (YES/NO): NO